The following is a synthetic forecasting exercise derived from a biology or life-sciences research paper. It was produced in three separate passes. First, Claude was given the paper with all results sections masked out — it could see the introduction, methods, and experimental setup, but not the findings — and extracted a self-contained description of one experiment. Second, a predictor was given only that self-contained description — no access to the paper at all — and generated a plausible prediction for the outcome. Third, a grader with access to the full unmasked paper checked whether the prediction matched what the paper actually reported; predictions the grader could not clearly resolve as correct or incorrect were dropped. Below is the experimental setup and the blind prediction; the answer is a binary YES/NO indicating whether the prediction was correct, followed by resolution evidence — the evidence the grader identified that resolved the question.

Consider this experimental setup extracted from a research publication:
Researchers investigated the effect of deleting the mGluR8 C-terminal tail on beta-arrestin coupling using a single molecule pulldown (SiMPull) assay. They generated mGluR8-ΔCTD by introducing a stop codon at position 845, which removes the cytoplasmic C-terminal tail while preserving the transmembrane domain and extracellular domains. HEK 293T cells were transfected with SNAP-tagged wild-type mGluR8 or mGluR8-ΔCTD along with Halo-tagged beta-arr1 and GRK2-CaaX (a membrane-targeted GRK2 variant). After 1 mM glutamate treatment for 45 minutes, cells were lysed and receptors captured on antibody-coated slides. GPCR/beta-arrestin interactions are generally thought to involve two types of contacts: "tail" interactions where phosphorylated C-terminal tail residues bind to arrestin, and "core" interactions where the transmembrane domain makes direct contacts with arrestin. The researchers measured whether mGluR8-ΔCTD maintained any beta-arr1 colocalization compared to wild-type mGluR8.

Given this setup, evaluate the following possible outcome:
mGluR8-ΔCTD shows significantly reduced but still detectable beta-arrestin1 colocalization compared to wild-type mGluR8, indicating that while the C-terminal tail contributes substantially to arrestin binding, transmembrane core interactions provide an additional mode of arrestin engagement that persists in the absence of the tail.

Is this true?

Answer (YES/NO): YES